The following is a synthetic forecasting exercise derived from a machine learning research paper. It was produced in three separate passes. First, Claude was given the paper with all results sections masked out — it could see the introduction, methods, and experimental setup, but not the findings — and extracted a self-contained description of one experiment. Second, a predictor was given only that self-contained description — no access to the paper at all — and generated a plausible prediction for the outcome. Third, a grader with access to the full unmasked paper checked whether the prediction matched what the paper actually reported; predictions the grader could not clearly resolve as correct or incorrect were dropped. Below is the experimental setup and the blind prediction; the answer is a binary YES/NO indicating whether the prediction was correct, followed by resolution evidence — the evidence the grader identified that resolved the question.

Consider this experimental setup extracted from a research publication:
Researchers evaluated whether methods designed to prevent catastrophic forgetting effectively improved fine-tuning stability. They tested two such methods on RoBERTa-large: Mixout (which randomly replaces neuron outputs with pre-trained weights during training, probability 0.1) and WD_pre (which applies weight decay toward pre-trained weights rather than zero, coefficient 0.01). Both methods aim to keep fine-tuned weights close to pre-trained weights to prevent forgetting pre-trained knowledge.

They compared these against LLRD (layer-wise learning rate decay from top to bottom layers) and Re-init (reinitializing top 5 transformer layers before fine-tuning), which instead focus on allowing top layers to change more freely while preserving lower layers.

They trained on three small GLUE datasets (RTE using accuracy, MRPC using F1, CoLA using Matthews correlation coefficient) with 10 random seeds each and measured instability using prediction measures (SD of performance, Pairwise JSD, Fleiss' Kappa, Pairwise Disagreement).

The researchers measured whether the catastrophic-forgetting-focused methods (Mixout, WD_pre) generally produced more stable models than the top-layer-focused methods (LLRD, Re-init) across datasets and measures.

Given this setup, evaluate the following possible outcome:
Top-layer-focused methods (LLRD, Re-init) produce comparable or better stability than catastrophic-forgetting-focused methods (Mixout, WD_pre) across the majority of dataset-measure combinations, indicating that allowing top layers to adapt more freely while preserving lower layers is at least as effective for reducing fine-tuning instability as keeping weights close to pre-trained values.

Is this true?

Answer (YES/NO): YES